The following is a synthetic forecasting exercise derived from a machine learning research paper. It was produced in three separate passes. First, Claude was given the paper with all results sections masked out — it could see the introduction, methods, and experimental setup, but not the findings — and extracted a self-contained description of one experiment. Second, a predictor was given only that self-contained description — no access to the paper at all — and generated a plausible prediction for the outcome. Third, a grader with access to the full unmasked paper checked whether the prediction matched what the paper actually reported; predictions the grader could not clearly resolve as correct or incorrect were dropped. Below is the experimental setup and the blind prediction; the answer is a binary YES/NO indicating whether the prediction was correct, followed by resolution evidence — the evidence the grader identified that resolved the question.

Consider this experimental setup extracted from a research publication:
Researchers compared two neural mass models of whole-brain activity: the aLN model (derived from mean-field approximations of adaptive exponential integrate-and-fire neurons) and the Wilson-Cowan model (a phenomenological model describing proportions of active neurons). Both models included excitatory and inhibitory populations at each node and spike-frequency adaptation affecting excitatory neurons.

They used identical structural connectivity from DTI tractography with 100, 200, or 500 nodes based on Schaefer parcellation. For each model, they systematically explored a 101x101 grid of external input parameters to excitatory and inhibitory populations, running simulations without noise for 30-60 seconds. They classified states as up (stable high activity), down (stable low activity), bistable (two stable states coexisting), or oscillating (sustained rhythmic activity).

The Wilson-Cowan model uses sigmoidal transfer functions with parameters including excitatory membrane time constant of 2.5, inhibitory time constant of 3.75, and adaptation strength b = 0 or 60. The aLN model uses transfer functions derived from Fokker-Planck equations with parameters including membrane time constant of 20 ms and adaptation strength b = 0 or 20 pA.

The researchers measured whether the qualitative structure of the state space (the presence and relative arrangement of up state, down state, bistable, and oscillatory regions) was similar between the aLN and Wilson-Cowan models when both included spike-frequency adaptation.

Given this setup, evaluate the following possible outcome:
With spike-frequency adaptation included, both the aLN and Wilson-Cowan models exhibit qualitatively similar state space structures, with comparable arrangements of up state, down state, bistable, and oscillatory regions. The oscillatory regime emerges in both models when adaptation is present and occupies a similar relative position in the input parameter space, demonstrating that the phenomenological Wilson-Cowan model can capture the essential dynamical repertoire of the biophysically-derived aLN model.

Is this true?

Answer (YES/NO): YES